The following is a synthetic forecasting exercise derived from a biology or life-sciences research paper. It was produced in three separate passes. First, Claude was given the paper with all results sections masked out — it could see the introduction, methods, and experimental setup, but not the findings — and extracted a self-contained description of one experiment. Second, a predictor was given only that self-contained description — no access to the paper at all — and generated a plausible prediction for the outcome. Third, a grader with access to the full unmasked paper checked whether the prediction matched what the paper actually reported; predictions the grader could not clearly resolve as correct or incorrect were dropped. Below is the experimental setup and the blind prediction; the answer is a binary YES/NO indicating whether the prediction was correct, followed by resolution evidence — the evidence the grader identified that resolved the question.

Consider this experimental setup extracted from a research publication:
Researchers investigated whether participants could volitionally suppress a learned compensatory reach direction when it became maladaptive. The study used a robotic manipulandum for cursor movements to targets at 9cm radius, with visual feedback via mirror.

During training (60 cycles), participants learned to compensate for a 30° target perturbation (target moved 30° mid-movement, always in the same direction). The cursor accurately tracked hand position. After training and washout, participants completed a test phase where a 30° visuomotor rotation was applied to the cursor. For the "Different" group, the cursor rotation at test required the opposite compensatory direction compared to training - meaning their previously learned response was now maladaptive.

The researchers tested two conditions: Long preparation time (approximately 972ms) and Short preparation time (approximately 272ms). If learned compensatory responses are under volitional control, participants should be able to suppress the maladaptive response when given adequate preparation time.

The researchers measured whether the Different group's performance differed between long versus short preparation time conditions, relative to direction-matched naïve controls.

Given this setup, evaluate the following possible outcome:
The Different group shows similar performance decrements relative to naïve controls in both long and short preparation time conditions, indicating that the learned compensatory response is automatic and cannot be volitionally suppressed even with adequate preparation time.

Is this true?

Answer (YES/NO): NO